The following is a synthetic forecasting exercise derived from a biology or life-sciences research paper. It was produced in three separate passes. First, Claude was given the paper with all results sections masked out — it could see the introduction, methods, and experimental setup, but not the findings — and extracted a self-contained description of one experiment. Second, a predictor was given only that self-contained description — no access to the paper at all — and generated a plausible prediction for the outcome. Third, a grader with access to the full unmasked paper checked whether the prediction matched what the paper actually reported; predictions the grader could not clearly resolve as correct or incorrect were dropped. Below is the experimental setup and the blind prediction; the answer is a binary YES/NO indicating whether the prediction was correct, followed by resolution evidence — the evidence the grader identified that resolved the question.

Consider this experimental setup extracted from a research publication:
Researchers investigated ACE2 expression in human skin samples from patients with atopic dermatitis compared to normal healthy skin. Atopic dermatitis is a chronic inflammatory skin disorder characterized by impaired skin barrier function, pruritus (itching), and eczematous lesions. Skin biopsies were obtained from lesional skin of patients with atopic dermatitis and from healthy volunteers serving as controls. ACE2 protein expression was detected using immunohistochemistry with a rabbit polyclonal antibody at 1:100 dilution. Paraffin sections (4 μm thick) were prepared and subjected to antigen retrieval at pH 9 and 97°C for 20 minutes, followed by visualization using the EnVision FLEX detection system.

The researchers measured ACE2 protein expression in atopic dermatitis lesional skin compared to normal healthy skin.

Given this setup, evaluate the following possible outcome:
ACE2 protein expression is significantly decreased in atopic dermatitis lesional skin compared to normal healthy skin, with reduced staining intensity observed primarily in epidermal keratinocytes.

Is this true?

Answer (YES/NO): NO